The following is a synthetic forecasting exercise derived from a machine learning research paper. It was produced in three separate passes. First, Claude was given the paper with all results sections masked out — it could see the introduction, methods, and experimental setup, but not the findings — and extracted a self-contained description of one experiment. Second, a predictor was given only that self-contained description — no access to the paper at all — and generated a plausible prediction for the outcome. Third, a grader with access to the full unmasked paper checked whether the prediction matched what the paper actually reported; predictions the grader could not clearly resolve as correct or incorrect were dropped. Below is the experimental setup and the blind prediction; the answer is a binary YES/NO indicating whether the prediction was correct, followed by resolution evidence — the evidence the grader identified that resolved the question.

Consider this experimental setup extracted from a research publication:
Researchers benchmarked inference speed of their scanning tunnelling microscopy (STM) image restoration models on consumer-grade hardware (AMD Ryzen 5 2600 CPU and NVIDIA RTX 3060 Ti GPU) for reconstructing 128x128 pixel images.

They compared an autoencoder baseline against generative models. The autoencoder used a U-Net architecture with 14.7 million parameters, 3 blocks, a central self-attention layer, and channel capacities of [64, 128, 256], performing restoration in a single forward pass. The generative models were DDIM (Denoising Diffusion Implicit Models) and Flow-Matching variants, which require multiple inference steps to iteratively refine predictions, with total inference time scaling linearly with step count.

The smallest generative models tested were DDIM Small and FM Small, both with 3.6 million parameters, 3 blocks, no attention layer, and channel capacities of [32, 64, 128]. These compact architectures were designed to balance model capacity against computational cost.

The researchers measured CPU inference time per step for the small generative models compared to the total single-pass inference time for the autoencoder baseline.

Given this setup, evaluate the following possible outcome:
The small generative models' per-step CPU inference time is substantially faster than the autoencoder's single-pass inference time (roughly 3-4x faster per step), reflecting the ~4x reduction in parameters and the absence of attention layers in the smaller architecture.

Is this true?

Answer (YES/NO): NO